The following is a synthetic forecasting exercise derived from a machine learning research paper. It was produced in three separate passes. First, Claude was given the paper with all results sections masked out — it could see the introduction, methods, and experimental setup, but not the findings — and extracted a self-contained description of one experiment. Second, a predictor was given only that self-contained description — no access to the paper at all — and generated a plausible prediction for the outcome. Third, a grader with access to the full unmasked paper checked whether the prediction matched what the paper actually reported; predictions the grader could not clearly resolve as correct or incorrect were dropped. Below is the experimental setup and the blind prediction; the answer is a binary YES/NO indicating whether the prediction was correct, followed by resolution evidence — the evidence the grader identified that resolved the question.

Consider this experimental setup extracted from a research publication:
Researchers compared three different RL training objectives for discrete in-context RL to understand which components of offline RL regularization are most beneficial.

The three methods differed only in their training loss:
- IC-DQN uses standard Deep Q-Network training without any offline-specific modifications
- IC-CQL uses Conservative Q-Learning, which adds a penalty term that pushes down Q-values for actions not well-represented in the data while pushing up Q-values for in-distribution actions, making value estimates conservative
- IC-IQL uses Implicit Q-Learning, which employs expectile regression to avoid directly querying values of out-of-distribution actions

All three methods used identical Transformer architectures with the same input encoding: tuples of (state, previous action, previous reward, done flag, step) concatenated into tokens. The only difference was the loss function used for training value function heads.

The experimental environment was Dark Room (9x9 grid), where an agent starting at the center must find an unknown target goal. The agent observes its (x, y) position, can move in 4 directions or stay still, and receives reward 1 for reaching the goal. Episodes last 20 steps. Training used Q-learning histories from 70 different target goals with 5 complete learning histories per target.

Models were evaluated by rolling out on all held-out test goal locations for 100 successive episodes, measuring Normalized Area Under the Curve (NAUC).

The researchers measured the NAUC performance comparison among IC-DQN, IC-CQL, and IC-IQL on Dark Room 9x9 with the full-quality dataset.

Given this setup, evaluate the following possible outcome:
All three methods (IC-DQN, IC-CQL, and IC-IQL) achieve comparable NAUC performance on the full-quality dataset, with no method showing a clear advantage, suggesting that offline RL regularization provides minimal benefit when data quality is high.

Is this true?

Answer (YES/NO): NO